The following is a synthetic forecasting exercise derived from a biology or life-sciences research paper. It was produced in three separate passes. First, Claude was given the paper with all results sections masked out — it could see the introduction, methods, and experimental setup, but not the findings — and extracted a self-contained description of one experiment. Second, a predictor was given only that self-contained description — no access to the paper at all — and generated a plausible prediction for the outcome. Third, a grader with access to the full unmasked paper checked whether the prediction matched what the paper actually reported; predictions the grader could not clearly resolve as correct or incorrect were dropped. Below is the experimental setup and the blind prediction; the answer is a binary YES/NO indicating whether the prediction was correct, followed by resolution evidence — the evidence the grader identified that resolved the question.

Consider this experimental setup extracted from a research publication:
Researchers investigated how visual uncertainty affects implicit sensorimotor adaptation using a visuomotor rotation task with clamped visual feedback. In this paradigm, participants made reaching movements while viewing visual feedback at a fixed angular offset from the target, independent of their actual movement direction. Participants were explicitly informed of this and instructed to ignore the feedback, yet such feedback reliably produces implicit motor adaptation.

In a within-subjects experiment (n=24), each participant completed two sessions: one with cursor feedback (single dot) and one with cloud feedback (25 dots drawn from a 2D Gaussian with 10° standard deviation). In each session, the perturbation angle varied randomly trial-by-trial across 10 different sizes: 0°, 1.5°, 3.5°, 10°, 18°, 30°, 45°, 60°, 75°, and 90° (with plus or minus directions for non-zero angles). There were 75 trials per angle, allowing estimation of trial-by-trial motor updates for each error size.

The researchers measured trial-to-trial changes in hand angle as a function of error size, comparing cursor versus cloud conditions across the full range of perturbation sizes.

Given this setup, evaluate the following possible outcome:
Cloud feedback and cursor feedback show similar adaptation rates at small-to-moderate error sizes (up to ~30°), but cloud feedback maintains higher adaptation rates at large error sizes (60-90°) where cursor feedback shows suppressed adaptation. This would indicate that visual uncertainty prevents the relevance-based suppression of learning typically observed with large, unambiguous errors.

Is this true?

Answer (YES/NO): NO